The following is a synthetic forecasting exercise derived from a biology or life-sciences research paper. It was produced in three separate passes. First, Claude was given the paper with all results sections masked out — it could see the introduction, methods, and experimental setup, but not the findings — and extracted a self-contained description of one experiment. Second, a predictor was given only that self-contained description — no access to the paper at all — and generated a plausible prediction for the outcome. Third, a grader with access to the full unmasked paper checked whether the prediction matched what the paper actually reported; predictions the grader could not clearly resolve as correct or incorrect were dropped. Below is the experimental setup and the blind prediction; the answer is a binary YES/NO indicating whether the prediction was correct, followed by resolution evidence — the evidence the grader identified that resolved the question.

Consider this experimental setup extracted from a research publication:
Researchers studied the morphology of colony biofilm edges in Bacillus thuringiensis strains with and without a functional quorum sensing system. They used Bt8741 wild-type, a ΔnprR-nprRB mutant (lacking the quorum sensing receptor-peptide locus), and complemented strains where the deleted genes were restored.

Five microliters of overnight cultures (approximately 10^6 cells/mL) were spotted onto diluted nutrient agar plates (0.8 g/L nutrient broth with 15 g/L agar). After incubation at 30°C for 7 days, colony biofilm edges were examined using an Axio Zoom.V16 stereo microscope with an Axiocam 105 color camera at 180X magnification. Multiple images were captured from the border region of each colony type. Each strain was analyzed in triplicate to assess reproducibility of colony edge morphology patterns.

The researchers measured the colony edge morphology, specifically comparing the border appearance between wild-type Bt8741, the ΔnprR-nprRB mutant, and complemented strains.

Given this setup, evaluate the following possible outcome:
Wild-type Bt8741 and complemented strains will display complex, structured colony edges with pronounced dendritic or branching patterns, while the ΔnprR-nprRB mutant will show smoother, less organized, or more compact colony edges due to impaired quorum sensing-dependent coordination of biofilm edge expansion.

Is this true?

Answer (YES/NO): YES